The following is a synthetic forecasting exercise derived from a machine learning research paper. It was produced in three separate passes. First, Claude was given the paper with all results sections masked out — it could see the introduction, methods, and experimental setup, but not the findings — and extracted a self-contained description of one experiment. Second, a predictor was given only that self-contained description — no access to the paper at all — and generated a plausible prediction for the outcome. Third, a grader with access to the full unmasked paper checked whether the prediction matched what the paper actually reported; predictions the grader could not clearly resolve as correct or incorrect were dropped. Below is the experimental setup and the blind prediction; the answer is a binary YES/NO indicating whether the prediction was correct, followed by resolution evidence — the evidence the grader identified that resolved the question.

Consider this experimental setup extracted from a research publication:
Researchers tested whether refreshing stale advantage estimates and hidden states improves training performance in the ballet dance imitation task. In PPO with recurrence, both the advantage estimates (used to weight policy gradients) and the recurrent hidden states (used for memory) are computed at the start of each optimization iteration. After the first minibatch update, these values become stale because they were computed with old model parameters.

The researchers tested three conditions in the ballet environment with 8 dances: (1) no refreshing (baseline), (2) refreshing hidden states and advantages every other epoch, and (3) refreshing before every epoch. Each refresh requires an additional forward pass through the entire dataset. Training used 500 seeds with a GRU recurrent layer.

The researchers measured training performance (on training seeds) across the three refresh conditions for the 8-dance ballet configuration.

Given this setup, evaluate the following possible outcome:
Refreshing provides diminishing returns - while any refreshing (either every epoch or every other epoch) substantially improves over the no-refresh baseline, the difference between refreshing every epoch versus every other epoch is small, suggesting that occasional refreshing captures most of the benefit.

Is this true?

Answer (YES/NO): NO